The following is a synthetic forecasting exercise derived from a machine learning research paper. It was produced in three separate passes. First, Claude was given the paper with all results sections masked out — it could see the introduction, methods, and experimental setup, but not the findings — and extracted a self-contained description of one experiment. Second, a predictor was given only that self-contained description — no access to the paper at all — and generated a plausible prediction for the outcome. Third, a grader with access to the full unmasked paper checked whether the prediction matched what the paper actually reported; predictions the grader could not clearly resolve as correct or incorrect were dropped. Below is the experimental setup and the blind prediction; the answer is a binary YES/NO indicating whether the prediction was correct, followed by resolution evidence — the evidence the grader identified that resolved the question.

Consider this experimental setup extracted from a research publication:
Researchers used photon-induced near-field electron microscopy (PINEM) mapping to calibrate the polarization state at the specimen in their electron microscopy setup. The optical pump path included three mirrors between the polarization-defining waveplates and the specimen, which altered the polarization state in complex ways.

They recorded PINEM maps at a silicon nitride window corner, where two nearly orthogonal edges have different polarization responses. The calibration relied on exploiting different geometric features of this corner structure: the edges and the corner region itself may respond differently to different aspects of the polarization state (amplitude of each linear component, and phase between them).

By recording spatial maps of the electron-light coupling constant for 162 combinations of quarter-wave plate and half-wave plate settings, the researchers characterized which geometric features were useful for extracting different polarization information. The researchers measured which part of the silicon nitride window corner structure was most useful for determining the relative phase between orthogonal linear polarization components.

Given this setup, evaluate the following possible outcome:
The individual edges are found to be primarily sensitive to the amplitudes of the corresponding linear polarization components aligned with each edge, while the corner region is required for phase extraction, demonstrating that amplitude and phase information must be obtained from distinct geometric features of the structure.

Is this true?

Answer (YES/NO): NO